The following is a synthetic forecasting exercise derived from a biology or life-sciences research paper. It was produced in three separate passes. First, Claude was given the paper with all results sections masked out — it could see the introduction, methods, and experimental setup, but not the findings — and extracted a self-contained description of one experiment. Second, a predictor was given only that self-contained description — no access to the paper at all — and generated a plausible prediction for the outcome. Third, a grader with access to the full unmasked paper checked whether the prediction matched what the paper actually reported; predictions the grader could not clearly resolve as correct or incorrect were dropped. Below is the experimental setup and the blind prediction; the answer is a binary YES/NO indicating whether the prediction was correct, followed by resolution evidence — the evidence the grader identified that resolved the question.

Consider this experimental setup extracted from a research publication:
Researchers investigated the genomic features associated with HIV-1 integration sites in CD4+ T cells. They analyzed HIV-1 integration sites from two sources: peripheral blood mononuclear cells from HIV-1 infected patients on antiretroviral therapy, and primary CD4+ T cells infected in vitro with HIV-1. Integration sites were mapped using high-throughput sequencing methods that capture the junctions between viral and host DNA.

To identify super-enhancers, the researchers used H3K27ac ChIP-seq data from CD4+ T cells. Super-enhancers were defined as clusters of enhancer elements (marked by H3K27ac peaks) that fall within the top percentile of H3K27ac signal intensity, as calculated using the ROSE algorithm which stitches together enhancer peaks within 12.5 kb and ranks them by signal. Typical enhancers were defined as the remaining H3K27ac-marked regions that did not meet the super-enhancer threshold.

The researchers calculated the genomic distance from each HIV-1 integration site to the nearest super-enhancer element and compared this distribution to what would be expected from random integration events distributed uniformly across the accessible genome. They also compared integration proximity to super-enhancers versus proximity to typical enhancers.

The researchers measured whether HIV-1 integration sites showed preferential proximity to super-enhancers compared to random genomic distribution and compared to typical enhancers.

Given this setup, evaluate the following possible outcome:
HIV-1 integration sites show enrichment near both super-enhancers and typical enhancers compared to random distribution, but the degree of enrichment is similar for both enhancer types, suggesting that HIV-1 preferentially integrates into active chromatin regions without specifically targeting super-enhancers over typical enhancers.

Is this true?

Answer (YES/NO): NO